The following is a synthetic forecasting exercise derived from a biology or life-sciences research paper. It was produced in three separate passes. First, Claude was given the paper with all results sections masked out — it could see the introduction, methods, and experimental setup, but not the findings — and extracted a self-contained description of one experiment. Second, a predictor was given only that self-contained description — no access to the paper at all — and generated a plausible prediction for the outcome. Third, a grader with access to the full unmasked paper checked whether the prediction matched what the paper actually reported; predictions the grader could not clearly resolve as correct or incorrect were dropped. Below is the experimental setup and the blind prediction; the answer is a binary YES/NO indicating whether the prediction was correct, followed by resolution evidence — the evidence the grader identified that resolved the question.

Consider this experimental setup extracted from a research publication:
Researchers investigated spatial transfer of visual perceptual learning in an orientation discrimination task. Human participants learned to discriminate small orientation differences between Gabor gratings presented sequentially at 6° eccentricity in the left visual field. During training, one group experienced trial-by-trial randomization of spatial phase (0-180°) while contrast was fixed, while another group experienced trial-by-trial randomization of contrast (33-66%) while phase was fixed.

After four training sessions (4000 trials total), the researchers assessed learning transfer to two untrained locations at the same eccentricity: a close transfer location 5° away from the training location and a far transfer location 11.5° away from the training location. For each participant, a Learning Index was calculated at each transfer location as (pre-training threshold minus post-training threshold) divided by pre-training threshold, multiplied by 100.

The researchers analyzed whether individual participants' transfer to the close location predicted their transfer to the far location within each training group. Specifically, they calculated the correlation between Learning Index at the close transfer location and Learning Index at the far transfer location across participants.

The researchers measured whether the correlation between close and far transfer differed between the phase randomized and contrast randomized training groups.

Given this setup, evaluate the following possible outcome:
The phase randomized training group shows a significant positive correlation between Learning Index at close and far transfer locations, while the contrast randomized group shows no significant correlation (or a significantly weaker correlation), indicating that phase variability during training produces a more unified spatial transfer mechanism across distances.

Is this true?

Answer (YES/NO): YES